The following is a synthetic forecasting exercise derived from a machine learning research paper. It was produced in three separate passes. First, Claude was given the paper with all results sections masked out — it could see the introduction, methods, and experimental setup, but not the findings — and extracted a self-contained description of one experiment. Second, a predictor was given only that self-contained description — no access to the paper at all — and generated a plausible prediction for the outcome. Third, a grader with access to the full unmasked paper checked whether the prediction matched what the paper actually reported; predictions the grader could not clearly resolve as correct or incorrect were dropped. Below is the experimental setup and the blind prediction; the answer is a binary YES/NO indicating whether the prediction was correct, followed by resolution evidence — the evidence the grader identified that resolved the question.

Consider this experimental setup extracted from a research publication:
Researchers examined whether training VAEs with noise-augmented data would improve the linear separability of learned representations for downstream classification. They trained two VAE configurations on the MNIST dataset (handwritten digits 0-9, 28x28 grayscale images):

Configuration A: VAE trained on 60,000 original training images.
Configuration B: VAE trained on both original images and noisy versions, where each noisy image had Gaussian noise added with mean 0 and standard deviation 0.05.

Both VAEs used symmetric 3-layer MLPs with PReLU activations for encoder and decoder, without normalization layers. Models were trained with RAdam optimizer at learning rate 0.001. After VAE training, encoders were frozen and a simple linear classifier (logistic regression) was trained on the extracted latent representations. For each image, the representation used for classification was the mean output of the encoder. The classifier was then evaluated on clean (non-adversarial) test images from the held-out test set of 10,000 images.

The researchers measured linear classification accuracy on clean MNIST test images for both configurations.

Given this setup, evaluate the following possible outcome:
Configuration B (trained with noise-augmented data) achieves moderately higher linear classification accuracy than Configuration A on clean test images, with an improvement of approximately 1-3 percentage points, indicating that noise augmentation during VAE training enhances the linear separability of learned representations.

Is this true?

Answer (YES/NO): NO